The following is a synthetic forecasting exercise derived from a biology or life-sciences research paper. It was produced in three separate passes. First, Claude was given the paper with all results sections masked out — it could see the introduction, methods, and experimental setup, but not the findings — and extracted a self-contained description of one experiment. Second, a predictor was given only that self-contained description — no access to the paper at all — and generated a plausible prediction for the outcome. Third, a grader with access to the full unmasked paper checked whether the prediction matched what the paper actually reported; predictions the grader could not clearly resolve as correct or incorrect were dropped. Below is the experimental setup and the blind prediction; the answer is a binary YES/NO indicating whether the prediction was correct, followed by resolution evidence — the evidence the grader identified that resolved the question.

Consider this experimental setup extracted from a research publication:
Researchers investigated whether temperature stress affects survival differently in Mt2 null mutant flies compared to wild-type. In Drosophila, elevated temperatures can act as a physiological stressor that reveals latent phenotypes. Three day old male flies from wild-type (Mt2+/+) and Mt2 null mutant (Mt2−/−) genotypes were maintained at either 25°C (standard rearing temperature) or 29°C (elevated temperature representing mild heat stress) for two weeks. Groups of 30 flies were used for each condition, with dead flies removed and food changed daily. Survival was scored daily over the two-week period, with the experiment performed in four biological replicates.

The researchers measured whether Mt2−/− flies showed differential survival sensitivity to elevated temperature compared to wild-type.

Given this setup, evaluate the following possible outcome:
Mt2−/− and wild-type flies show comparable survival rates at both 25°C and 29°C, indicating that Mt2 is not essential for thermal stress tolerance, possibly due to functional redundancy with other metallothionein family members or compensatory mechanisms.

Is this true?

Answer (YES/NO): NO